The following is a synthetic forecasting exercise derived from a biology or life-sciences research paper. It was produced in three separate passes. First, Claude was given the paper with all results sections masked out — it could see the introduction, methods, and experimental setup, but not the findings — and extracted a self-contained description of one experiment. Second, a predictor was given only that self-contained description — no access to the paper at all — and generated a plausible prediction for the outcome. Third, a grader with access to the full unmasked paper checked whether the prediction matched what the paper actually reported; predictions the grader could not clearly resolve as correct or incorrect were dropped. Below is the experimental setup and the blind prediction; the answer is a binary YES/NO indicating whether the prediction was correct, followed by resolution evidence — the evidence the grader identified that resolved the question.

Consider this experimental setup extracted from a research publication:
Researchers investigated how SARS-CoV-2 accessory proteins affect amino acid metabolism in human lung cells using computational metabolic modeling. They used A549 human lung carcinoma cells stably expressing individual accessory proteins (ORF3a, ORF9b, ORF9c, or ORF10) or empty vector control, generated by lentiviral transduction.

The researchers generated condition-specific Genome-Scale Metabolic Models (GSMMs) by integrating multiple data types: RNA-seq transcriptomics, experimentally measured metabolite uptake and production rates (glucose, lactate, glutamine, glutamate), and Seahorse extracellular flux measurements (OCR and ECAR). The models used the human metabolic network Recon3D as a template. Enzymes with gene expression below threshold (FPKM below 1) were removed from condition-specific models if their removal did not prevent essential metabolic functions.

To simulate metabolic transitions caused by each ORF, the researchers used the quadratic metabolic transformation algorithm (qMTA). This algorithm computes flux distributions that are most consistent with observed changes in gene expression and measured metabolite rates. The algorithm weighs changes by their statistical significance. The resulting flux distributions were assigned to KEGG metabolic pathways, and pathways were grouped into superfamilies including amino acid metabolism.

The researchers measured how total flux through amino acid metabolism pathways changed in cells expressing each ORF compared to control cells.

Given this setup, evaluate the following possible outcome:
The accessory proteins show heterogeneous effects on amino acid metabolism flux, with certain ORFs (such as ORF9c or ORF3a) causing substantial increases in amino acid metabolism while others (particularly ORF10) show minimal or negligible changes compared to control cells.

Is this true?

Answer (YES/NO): NO